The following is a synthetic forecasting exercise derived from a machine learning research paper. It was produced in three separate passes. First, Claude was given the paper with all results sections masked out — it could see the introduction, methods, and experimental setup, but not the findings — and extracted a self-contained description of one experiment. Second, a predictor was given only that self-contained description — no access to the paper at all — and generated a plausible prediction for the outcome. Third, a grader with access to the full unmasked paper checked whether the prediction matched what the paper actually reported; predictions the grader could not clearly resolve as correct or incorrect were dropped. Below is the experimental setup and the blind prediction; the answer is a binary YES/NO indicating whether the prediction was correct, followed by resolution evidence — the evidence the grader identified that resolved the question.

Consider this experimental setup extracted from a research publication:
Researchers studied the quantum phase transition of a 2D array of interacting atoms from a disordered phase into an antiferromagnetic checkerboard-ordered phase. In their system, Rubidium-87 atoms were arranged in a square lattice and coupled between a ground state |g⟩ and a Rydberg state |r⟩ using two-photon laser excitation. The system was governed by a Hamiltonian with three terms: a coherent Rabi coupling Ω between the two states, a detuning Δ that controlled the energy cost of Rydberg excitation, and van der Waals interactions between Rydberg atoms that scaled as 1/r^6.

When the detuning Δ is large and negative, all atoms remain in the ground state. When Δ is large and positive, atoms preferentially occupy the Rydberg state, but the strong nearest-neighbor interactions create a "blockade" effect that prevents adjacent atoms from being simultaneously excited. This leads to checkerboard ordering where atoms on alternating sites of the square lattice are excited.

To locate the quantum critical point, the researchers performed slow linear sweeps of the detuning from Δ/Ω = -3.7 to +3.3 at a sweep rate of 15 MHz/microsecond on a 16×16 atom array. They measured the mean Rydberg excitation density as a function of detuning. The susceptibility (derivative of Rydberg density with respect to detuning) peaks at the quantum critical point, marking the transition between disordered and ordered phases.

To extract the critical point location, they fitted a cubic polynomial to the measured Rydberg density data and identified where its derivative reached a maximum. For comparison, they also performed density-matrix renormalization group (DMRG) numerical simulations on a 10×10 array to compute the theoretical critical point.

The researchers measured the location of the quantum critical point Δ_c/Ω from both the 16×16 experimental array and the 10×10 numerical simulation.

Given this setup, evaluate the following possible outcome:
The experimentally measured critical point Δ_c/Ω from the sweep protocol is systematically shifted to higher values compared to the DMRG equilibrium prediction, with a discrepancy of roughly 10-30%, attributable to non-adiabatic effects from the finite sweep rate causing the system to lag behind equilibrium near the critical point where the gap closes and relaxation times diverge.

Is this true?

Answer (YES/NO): NO